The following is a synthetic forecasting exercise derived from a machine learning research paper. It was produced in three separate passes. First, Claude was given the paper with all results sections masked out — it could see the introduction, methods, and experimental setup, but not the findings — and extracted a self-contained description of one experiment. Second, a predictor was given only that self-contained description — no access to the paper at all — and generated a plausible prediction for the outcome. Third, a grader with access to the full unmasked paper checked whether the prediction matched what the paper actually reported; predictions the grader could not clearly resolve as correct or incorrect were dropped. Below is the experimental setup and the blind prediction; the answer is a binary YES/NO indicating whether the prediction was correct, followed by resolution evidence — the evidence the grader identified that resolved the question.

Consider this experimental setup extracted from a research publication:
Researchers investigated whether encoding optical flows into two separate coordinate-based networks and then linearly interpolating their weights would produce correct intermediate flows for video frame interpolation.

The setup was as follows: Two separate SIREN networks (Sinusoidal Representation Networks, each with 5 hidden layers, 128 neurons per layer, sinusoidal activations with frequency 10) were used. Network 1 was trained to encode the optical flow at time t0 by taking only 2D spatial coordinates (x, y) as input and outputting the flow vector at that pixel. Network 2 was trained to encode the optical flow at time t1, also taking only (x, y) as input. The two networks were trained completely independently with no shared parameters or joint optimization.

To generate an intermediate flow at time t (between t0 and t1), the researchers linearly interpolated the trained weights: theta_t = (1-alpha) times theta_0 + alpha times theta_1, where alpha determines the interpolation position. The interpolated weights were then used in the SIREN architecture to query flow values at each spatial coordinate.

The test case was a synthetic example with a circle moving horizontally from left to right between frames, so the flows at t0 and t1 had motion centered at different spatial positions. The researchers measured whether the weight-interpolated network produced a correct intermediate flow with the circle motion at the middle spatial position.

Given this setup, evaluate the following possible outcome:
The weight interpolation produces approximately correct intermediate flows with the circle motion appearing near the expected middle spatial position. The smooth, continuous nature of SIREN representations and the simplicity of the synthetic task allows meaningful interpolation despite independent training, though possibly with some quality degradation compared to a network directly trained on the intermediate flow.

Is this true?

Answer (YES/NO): NO